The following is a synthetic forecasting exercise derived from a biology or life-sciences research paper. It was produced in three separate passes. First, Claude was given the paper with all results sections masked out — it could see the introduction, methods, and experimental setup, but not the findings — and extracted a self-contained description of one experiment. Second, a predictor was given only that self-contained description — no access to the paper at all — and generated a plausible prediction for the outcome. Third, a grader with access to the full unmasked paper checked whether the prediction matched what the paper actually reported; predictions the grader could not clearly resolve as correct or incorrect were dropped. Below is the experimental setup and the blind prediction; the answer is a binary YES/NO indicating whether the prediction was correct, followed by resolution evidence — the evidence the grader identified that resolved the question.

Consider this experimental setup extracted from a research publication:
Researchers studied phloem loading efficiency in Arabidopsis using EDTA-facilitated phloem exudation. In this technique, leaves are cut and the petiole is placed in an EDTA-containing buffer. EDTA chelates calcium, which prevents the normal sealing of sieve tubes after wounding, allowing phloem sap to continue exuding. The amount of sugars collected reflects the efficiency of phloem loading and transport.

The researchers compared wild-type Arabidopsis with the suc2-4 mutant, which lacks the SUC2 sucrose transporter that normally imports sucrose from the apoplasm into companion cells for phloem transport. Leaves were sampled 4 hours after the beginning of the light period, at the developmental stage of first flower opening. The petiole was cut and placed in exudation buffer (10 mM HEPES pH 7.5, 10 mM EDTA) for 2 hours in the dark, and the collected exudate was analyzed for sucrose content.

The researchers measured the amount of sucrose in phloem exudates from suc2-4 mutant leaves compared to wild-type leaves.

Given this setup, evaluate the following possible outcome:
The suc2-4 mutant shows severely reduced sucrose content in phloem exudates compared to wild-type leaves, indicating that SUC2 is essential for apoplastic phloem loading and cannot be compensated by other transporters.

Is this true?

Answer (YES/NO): NO